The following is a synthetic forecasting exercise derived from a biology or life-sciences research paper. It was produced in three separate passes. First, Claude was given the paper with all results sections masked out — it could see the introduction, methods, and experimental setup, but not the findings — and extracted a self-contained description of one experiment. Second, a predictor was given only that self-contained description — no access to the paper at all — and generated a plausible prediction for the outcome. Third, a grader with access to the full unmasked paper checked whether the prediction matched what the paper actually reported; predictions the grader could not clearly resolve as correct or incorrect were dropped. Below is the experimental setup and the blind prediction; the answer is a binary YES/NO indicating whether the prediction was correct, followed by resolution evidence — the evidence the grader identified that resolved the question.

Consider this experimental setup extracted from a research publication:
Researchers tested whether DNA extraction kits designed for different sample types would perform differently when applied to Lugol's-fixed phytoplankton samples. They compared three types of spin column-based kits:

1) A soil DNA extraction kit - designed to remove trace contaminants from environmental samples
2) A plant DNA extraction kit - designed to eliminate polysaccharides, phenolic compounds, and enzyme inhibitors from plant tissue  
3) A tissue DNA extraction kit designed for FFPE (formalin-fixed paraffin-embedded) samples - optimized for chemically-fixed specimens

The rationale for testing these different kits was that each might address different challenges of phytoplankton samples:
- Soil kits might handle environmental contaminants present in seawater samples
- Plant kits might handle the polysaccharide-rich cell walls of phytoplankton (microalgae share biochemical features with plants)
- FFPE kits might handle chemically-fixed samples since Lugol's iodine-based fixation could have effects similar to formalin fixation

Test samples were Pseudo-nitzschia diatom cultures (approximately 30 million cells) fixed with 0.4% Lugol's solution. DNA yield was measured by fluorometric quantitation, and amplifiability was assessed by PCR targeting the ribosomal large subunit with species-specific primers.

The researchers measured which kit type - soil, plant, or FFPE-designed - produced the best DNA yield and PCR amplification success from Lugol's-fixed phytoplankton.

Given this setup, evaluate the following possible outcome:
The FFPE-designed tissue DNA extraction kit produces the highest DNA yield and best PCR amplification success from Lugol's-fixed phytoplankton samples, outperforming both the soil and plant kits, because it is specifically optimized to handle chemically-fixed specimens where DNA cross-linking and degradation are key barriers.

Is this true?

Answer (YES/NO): NO